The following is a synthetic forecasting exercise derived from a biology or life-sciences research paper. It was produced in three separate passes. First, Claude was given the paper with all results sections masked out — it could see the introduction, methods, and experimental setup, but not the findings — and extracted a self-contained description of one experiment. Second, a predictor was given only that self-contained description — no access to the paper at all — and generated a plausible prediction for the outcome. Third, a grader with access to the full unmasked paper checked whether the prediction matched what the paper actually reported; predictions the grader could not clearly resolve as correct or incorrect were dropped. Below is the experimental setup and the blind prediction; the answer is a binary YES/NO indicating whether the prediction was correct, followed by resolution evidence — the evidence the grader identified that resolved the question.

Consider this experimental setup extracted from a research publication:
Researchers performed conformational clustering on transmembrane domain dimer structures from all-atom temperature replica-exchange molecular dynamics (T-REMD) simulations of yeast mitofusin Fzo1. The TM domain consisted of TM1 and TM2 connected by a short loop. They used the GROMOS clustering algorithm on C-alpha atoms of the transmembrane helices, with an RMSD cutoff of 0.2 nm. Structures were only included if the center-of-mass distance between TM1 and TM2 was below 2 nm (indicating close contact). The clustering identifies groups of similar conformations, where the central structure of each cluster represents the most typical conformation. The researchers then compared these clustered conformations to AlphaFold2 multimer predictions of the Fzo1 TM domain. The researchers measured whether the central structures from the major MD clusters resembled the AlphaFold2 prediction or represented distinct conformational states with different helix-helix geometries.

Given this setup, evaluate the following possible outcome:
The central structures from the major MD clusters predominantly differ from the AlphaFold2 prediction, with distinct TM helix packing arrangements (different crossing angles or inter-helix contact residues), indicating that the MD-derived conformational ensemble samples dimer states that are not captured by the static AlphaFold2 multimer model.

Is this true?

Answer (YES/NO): NO